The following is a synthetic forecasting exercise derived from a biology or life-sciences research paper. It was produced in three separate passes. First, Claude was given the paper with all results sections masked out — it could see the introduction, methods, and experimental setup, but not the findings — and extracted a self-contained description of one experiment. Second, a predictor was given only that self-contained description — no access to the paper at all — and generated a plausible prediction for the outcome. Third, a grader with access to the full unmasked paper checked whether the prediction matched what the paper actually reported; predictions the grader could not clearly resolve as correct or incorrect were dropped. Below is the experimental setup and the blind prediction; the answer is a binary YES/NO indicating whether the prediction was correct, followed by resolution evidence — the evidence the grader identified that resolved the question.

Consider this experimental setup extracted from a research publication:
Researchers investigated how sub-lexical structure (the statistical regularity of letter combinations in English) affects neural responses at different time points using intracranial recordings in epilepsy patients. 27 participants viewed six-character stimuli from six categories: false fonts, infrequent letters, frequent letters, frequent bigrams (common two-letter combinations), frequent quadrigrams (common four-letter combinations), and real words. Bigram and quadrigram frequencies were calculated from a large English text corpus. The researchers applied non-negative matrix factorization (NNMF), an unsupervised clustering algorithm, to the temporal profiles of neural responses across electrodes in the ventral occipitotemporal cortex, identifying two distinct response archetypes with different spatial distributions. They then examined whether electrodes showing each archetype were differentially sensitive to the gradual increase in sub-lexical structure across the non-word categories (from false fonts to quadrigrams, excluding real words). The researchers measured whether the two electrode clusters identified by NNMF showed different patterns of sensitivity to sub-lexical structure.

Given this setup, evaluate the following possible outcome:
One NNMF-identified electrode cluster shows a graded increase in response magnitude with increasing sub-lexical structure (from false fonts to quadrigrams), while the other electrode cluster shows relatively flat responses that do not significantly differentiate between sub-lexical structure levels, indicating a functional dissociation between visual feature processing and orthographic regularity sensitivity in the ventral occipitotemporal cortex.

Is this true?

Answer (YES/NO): NO